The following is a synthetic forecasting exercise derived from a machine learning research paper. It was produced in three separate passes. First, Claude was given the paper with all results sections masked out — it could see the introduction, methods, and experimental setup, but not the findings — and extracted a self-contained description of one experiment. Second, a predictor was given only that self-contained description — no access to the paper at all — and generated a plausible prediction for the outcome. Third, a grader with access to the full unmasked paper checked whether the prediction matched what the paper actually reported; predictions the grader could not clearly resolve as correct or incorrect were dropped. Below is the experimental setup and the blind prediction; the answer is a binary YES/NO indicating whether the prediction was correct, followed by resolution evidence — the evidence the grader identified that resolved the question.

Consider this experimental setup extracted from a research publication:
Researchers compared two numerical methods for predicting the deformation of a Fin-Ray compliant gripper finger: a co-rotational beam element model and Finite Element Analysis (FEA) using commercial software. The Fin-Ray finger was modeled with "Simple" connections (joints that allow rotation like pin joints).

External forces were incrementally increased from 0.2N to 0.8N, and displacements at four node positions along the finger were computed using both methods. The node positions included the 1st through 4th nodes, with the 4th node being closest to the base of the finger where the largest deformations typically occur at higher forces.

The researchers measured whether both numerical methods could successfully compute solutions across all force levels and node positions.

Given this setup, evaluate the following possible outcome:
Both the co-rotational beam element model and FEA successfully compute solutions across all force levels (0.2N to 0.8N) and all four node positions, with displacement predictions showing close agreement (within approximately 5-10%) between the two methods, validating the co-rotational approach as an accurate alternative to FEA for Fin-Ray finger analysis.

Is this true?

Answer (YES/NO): NO